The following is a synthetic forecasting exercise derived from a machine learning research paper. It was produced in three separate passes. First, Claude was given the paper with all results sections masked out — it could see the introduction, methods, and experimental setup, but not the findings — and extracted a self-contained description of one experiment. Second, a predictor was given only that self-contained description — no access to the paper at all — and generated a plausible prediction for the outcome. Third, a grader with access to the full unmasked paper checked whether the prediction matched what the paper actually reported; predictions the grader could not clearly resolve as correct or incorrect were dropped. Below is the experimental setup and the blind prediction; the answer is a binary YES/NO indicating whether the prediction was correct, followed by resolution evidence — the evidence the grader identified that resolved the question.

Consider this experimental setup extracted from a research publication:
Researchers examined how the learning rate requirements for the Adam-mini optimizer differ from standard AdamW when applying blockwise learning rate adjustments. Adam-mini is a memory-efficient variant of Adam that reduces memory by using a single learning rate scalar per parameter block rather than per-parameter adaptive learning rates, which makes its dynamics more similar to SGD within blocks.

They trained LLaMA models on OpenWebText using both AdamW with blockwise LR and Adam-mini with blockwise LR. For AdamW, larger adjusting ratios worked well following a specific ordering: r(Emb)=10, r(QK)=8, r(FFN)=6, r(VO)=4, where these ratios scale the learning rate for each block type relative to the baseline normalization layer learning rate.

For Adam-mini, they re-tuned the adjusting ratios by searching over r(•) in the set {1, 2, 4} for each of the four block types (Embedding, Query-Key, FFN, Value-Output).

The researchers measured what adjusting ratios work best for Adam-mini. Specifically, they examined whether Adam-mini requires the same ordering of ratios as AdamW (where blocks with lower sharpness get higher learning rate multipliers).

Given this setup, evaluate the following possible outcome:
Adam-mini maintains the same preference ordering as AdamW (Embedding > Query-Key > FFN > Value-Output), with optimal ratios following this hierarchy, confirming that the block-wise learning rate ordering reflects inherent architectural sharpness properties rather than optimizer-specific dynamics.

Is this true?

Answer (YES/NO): NO